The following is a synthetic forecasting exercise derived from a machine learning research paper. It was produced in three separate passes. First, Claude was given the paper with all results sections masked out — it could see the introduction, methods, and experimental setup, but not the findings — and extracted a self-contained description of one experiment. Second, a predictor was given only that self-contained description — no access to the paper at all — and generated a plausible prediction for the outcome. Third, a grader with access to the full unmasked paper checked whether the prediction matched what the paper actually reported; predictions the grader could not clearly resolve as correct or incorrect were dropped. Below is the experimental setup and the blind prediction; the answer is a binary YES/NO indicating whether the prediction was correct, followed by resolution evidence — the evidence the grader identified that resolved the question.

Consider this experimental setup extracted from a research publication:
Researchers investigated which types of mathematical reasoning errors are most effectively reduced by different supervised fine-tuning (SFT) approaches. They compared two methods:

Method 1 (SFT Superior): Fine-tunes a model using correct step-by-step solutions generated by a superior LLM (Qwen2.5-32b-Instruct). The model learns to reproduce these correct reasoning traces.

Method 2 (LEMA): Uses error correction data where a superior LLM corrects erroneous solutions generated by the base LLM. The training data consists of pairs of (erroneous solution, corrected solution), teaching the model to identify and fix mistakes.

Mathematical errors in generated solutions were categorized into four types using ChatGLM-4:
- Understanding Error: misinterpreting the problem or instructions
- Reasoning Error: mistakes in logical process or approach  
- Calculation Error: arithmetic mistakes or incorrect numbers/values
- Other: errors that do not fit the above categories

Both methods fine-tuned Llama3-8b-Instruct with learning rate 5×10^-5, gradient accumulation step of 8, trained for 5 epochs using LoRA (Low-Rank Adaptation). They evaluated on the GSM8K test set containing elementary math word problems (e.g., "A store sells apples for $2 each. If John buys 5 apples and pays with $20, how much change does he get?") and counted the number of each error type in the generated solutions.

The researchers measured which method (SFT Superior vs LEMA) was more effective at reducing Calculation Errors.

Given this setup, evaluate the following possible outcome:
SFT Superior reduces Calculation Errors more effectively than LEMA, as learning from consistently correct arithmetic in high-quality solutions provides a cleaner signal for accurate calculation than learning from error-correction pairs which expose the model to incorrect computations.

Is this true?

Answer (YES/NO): NO